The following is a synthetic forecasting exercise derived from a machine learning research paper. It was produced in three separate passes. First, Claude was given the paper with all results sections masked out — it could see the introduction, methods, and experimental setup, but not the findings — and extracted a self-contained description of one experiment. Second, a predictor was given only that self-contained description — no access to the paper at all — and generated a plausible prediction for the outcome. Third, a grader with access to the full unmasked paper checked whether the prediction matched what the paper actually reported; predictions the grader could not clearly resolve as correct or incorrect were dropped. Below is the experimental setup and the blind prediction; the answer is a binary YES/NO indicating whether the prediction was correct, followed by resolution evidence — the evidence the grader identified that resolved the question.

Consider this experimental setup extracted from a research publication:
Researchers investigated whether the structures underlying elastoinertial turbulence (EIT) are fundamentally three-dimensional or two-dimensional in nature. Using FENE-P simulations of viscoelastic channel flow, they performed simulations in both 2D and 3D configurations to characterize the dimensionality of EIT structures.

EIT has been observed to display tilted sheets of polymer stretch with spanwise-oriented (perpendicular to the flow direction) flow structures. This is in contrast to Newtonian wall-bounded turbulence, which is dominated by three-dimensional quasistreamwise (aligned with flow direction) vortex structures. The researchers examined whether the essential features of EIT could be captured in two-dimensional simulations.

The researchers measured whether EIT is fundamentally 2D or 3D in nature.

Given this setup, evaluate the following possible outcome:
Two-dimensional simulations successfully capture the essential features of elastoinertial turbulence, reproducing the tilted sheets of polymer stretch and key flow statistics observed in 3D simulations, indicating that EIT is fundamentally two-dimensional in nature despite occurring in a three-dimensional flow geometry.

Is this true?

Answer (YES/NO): YES